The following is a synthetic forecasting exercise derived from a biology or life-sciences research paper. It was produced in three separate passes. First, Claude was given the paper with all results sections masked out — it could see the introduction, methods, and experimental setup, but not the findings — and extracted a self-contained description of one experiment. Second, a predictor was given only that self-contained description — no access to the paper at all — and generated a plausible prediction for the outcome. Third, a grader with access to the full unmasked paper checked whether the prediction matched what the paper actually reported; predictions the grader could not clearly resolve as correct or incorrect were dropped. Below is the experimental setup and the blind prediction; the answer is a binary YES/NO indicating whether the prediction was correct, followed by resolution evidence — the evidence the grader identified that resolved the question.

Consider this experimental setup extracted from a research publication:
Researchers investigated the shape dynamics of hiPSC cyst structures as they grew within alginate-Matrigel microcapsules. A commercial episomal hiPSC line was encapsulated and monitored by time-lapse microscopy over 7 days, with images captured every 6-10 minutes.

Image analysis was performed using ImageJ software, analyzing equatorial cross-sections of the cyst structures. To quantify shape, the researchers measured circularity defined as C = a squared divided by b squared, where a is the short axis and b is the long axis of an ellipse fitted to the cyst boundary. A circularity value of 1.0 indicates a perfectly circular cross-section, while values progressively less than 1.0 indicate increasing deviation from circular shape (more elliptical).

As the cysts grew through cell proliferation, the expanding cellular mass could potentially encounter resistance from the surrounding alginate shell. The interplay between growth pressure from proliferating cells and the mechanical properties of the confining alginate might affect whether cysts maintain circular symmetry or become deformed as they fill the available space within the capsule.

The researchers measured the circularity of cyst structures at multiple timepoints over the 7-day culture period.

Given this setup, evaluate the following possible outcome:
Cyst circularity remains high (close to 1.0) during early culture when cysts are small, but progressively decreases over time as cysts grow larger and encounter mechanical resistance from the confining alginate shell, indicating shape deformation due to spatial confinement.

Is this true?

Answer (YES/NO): NO